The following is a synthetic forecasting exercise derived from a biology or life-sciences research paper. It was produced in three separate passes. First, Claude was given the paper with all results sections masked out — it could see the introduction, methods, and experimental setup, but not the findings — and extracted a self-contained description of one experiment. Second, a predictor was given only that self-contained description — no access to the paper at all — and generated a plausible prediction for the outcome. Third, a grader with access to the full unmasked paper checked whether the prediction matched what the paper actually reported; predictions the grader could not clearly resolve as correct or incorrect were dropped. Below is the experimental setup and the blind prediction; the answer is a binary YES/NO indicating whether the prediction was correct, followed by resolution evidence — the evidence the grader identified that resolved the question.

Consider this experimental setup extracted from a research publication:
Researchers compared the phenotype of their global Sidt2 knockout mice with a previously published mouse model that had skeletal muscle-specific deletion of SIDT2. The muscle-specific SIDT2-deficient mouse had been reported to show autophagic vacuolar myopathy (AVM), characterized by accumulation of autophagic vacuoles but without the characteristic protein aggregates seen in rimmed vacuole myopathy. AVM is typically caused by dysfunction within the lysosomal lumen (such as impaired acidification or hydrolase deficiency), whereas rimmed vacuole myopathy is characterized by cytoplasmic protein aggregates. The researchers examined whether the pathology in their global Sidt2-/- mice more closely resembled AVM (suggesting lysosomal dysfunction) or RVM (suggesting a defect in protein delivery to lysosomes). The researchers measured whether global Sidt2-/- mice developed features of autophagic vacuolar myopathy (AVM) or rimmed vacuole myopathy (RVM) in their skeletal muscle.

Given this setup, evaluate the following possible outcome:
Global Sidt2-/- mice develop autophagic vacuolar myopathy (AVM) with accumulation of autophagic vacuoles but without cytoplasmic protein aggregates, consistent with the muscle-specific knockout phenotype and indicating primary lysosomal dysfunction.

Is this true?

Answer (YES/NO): NO